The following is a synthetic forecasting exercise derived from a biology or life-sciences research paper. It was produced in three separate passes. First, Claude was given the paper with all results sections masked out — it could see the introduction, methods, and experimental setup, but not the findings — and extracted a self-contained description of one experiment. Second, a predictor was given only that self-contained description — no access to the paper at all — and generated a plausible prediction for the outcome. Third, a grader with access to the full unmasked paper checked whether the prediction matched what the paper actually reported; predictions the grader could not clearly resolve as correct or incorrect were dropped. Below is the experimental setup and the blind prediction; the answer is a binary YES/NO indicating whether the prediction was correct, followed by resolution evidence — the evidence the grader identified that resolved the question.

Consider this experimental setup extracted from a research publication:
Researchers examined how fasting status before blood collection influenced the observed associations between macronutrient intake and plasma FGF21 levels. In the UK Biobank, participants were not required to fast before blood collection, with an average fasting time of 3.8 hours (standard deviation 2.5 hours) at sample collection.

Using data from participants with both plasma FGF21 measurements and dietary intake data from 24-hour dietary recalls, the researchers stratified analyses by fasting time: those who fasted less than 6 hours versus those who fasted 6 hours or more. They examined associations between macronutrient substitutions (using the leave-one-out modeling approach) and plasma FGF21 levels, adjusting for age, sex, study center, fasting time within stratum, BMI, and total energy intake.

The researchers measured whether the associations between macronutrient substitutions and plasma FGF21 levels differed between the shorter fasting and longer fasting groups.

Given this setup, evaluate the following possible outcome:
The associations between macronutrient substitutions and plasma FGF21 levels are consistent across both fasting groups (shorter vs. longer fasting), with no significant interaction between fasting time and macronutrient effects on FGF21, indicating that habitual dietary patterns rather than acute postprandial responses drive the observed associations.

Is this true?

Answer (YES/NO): NO